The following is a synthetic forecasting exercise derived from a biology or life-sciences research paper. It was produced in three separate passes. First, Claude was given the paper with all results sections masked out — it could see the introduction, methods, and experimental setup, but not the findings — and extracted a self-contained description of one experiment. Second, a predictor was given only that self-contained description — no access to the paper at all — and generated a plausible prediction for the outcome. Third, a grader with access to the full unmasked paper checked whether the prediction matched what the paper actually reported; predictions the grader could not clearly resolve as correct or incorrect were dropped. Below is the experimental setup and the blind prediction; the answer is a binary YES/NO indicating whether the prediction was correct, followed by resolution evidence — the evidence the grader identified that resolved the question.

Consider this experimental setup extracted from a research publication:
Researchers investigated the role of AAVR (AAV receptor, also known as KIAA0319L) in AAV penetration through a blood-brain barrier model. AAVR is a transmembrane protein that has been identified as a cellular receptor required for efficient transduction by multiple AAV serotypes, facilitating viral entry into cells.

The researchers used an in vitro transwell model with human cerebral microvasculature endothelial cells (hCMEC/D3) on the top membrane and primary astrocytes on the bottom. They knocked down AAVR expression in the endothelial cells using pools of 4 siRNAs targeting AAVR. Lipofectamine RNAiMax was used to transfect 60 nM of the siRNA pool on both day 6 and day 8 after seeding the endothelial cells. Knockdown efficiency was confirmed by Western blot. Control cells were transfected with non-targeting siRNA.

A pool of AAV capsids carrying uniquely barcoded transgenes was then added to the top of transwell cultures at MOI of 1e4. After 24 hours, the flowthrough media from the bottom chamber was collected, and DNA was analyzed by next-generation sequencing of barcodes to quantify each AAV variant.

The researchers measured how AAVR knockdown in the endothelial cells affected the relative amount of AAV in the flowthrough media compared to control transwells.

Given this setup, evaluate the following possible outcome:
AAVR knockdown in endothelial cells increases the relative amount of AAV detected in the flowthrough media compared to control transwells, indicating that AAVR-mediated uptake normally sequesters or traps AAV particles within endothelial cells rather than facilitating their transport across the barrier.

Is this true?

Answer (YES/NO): YES